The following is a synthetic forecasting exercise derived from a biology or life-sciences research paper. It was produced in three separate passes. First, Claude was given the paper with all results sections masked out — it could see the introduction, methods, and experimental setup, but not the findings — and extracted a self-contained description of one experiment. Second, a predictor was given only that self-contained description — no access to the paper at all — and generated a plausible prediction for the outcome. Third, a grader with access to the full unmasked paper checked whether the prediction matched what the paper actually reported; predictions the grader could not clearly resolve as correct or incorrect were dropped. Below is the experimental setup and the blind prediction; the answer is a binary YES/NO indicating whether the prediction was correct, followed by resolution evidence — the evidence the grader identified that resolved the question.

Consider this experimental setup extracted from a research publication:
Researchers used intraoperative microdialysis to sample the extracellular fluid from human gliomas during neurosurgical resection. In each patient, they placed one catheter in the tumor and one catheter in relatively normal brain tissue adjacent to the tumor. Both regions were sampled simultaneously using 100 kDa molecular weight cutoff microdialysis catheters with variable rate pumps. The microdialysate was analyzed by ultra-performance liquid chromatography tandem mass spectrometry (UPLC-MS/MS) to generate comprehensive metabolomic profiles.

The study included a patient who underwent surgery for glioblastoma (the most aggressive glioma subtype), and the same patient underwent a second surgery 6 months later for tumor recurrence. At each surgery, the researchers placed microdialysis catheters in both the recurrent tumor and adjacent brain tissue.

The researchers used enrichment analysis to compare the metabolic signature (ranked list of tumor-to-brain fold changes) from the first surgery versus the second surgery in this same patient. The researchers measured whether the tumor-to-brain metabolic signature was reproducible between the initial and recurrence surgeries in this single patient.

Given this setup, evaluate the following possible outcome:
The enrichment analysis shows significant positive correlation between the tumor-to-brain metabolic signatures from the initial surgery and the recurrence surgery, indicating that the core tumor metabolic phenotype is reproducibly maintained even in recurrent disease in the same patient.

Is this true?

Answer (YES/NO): YES